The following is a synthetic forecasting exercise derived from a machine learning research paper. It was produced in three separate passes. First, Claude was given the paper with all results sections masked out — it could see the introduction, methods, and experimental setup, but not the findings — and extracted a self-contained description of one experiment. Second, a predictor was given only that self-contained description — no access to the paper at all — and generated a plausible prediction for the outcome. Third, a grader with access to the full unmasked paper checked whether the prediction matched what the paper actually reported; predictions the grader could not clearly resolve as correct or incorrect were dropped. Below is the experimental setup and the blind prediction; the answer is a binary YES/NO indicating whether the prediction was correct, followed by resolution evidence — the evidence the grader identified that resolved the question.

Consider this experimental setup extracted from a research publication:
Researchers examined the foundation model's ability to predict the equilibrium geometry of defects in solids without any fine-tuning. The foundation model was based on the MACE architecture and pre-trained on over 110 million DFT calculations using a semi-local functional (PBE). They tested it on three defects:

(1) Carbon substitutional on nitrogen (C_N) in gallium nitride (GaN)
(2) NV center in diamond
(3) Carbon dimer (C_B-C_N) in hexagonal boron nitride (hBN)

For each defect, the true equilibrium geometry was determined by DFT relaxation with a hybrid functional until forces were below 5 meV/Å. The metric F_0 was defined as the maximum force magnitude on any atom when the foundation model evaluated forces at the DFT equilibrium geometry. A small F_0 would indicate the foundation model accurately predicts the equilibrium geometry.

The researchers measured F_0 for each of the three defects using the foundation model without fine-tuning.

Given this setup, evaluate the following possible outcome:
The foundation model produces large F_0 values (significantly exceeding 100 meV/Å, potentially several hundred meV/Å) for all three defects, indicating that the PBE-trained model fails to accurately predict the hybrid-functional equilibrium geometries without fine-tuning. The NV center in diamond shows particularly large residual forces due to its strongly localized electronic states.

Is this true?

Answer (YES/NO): NO